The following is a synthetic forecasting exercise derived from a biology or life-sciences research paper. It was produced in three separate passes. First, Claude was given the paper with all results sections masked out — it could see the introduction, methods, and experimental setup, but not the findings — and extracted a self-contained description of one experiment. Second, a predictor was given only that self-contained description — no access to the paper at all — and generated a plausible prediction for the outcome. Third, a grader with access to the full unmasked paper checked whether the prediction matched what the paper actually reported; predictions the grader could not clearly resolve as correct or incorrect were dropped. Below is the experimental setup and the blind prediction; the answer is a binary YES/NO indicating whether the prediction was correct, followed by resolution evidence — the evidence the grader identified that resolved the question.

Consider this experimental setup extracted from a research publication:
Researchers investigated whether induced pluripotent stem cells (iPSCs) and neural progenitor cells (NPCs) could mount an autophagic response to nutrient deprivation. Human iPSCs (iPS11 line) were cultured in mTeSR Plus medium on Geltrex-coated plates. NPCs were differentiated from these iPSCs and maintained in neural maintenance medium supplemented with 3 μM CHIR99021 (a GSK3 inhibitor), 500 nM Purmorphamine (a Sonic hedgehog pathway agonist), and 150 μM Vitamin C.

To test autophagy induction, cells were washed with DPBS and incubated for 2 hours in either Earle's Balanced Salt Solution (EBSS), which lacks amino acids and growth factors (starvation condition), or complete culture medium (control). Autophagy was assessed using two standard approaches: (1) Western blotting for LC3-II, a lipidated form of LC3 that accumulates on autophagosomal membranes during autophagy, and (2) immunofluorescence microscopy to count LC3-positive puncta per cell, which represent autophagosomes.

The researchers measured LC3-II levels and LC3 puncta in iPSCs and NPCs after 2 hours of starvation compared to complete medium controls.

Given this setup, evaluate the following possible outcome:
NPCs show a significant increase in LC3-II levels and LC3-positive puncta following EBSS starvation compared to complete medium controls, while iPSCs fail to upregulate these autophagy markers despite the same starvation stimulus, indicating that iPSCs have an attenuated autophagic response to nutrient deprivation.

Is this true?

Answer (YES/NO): NO